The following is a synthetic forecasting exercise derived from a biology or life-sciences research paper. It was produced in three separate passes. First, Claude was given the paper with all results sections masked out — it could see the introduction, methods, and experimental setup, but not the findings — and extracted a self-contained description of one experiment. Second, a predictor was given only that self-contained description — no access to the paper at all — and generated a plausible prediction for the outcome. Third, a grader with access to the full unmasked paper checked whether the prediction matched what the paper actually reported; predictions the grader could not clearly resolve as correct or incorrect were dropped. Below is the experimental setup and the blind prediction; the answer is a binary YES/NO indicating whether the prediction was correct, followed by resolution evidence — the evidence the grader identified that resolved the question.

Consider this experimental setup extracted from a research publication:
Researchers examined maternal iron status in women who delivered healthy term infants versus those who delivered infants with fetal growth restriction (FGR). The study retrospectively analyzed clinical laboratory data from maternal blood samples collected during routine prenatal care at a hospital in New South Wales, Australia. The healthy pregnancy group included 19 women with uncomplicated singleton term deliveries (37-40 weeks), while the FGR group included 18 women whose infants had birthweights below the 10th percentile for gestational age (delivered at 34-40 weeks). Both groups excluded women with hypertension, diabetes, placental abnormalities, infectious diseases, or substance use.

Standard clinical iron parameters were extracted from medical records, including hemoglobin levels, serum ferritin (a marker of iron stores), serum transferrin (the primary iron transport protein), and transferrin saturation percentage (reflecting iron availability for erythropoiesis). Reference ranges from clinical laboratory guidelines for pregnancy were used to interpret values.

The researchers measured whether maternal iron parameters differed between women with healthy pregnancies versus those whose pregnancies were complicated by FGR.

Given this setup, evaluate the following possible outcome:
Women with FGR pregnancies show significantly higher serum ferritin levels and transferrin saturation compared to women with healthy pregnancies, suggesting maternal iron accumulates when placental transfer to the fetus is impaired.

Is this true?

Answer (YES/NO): NO